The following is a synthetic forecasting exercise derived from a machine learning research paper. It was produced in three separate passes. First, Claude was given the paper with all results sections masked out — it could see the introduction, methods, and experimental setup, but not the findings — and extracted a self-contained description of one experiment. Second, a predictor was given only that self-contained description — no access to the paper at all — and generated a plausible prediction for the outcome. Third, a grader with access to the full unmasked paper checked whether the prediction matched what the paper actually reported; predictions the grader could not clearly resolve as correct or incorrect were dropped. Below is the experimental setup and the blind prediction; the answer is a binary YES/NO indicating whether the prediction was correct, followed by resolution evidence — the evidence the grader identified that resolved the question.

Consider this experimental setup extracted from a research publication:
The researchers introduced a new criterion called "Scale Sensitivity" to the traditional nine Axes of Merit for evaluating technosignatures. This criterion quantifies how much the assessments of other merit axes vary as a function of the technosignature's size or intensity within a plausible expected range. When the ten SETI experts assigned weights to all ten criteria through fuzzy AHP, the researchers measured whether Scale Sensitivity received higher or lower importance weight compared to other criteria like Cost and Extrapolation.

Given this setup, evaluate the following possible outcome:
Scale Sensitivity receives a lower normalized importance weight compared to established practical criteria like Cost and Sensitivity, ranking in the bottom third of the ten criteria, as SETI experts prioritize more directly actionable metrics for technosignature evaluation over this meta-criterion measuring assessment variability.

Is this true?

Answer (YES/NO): YES